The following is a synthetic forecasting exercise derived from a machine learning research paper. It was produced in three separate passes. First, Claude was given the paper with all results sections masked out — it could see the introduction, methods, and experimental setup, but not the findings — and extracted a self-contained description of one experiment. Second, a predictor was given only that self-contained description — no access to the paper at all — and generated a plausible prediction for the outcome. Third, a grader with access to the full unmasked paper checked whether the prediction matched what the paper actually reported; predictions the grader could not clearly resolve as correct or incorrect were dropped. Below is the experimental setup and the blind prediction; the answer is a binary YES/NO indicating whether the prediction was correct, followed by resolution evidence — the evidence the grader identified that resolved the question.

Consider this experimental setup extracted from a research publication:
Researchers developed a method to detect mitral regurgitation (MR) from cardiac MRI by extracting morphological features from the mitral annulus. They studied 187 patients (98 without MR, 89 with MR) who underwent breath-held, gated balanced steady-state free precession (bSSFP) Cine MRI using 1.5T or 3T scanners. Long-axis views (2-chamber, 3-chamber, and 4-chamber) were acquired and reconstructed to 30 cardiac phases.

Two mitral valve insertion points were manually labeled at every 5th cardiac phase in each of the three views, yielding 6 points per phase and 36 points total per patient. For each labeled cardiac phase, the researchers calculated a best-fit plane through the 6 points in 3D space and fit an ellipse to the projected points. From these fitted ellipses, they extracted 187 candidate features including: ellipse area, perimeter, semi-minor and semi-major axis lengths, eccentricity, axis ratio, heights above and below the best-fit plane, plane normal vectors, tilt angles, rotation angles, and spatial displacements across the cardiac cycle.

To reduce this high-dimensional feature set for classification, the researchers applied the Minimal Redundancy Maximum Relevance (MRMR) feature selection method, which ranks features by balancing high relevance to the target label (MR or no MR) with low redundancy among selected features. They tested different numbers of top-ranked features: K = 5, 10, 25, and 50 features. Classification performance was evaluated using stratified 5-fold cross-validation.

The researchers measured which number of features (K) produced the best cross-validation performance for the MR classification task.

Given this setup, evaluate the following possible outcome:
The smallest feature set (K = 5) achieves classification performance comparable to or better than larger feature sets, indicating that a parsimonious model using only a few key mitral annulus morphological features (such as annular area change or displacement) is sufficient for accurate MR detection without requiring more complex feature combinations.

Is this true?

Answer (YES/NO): NO